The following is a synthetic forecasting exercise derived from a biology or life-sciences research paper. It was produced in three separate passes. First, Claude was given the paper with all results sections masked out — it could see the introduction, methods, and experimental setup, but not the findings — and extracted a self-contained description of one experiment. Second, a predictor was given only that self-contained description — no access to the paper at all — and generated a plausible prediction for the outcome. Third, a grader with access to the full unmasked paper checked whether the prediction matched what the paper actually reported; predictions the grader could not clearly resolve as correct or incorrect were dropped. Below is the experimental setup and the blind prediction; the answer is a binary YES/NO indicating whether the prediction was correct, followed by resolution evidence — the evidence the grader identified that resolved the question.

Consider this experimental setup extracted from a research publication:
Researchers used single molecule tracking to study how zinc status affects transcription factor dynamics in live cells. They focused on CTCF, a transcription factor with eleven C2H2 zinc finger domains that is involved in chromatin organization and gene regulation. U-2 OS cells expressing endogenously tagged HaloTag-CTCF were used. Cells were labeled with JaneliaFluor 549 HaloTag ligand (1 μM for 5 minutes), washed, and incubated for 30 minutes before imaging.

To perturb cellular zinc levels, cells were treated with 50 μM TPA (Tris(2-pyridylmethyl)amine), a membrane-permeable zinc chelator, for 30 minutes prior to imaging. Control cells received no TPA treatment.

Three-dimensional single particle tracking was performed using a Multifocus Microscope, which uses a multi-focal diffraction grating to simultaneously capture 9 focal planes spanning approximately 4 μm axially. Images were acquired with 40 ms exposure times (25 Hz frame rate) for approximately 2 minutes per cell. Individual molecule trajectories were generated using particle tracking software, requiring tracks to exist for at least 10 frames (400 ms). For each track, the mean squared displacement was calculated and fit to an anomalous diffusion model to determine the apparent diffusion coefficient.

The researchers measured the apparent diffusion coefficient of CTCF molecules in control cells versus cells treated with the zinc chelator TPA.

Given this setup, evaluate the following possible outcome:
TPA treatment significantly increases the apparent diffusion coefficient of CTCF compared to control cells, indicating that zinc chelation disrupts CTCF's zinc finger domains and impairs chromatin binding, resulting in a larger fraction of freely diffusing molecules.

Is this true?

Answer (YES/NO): YES